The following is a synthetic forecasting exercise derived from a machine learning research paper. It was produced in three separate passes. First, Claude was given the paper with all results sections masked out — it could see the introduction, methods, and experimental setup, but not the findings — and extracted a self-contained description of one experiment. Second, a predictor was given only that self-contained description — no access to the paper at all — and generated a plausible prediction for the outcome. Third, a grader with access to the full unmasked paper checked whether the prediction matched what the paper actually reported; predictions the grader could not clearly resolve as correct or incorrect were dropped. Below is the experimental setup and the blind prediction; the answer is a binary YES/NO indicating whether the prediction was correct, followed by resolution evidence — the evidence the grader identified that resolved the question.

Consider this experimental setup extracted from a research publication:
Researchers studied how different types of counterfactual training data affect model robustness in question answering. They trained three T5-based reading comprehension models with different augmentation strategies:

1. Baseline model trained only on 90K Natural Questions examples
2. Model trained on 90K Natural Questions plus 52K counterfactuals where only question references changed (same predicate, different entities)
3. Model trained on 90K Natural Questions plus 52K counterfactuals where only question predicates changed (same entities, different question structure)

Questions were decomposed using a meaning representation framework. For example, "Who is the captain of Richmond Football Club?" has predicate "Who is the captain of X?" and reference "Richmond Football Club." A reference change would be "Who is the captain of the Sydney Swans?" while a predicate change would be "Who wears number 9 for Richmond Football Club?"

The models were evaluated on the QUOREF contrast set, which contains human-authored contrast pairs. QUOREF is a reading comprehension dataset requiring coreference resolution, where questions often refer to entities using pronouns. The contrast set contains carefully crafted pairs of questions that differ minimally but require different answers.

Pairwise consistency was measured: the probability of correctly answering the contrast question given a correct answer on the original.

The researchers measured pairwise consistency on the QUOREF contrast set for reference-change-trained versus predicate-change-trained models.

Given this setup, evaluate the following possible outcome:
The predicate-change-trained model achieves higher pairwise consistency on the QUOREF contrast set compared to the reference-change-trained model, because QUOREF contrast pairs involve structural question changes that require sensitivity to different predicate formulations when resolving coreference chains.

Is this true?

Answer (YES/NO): YES